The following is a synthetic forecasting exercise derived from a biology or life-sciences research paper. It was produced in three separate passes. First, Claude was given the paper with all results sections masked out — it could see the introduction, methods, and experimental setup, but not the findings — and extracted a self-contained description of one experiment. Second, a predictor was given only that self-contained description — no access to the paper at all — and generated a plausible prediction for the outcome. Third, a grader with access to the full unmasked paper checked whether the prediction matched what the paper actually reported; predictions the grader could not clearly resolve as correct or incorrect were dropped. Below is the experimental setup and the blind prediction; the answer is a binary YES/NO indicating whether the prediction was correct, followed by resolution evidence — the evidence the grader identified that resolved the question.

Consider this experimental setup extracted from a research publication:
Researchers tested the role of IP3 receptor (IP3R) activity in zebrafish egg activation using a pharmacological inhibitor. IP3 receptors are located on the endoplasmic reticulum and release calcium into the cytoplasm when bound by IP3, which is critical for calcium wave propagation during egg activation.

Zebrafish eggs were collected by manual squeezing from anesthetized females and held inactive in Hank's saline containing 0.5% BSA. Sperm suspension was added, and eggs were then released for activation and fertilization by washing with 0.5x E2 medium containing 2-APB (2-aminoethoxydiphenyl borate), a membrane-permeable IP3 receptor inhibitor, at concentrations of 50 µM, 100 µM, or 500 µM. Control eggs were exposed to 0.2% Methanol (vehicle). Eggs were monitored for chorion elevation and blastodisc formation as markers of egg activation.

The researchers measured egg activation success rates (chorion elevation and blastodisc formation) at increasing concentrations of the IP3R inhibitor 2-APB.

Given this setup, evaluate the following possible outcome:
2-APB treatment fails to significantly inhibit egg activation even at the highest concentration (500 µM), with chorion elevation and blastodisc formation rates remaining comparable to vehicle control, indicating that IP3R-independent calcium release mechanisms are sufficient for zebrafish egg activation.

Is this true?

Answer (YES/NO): NO